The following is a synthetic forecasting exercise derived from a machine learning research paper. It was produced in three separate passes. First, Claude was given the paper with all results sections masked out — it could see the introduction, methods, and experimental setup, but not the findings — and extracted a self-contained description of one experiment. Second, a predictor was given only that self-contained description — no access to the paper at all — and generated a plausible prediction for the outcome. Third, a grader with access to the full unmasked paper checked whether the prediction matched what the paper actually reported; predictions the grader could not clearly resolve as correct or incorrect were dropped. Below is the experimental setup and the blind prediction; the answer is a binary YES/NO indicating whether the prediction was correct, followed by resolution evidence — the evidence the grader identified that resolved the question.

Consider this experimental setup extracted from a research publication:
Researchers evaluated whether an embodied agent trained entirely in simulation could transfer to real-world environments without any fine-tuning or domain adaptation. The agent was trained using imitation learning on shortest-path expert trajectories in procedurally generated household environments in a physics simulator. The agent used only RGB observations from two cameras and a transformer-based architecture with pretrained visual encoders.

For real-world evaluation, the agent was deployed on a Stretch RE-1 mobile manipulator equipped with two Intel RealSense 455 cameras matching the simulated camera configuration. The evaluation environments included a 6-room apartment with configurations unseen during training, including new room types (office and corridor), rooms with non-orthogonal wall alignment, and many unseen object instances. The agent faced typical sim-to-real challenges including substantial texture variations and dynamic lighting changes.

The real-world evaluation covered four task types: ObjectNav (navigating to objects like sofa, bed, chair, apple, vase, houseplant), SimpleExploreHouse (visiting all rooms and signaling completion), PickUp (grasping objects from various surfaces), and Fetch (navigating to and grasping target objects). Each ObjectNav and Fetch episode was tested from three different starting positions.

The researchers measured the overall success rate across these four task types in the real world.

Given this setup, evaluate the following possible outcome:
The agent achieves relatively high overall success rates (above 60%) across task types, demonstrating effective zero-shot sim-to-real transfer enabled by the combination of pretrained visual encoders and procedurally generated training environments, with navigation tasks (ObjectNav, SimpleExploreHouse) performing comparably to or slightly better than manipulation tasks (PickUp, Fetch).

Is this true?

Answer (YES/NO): NO